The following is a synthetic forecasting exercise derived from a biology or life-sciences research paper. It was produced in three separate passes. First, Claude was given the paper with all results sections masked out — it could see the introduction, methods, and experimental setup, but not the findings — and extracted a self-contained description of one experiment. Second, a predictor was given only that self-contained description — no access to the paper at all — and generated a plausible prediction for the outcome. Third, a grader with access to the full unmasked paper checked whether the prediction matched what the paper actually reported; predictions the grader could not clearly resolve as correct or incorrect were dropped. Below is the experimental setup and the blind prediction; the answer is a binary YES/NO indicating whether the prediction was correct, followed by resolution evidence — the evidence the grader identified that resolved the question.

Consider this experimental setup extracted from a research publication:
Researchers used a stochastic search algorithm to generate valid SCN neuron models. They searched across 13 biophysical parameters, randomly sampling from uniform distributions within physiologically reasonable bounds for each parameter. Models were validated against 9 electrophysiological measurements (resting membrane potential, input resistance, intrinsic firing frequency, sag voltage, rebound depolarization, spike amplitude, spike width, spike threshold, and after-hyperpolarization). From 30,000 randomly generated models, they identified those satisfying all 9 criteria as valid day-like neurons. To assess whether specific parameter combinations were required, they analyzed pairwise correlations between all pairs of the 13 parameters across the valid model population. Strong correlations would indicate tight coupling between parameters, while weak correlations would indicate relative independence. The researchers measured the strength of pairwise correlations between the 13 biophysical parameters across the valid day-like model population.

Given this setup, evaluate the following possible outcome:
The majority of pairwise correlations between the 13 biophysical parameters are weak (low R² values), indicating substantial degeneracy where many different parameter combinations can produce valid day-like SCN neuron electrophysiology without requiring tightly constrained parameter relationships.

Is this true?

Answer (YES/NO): YES